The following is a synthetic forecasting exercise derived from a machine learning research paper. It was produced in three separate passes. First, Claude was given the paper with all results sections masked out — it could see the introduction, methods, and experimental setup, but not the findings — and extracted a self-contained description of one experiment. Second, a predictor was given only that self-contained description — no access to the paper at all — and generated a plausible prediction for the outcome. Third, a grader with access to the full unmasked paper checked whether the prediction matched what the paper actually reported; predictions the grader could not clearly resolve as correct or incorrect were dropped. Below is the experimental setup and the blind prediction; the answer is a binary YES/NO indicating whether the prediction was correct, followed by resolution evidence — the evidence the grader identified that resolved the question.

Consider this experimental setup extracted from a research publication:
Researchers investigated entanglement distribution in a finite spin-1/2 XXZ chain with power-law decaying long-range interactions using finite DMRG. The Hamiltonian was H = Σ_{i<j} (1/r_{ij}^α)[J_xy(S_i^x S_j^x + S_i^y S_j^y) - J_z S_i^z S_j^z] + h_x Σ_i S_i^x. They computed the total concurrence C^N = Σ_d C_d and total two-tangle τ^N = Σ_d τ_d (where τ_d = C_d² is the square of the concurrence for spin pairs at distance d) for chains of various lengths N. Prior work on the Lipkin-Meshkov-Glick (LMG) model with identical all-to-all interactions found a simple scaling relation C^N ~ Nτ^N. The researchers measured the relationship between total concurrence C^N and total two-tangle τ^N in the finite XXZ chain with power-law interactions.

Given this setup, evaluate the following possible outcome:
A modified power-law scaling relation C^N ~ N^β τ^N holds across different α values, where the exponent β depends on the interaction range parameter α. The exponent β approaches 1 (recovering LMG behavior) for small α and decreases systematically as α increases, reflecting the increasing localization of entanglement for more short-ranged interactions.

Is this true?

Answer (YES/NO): NO